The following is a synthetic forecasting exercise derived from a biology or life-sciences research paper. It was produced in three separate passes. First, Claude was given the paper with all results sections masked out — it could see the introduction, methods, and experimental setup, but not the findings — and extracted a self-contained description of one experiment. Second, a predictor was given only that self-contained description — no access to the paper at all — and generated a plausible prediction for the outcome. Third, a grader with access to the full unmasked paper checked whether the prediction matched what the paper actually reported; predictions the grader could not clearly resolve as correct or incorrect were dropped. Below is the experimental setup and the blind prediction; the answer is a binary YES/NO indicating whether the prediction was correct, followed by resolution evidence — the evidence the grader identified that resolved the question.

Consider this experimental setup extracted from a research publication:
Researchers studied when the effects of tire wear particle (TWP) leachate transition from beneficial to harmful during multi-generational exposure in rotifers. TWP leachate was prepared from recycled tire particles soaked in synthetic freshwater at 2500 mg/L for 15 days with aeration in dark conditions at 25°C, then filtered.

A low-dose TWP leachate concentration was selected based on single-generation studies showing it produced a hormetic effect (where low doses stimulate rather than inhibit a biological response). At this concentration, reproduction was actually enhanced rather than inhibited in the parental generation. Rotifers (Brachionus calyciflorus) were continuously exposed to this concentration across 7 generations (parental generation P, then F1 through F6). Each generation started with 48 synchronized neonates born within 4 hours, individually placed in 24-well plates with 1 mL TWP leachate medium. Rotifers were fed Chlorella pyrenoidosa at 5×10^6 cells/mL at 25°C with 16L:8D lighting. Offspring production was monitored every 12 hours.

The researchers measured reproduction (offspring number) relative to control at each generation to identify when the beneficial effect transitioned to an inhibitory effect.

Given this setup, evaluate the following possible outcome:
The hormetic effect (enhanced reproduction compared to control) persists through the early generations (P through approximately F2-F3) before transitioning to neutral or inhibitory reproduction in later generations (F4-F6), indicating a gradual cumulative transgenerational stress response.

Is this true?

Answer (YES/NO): NO